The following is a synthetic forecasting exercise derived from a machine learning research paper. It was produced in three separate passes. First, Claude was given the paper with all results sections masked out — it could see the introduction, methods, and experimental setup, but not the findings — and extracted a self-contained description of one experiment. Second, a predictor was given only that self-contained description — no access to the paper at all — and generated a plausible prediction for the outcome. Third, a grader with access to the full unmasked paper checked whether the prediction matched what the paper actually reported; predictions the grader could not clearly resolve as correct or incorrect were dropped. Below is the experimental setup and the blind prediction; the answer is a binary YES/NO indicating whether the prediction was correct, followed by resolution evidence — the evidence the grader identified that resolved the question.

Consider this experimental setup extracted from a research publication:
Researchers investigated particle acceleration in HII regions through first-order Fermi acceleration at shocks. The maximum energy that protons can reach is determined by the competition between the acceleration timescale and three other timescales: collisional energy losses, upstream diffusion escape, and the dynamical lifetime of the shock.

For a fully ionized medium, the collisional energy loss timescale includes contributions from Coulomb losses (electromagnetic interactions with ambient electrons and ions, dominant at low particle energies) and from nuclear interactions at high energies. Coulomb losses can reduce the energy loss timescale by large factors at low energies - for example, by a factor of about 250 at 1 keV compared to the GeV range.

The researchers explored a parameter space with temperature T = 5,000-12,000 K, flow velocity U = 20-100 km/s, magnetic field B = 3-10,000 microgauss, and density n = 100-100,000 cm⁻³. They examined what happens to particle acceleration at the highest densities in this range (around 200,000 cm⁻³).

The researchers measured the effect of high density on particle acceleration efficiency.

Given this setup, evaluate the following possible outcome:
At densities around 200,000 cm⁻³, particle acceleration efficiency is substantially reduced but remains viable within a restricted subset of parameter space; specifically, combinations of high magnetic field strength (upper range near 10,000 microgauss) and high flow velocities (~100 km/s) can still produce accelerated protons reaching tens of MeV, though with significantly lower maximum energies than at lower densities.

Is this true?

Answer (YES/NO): NO